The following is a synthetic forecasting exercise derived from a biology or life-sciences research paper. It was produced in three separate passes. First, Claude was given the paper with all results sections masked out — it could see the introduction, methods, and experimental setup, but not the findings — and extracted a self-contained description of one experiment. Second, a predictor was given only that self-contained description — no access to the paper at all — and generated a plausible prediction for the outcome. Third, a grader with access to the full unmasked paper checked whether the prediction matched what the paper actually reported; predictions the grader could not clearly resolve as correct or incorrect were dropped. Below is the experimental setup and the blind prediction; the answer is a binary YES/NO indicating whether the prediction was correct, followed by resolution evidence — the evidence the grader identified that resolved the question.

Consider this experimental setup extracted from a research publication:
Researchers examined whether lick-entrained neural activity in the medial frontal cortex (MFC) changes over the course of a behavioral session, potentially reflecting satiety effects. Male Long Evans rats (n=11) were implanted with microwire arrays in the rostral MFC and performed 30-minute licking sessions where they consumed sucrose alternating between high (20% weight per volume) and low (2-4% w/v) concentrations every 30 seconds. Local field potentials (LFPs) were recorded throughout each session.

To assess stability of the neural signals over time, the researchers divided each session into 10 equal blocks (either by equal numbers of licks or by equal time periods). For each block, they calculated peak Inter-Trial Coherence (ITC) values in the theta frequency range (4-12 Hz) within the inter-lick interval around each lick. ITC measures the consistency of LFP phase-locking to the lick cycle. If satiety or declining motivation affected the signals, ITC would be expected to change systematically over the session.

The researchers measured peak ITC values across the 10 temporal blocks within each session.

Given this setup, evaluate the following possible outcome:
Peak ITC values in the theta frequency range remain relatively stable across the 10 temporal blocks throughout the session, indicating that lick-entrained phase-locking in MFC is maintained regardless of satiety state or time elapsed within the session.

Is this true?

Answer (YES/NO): YES